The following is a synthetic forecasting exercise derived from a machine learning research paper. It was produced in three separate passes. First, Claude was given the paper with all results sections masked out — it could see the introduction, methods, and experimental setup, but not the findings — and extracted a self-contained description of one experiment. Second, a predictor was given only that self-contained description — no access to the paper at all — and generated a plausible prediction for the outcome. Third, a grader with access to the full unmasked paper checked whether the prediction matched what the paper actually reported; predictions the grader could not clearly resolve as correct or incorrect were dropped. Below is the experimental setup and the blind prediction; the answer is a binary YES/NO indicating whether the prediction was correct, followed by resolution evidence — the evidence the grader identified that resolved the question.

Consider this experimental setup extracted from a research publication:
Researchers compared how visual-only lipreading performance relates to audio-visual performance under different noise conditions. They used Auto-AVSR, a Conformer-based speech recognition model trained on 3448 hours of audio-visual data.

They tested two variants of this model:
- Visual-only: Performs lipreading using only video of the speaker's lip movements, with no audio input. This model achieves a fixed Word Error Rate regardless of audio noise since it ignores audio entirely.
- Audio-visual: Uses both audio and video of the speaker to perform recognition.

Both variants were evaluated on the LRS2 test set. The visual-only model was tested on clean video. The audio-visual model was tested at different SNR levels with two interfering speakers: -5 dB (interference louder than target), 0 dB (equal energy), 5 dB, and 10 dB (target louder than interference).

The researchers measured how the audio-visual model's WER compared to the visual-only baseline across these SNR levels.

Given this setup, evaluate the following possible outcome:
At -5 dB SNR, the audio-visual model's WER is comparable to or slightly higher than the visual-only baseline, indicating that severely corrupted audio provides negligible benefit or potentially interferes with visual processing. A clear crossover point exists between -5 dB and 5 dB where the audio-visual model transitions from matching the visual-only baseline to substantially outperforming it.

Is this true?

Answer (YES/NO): NO